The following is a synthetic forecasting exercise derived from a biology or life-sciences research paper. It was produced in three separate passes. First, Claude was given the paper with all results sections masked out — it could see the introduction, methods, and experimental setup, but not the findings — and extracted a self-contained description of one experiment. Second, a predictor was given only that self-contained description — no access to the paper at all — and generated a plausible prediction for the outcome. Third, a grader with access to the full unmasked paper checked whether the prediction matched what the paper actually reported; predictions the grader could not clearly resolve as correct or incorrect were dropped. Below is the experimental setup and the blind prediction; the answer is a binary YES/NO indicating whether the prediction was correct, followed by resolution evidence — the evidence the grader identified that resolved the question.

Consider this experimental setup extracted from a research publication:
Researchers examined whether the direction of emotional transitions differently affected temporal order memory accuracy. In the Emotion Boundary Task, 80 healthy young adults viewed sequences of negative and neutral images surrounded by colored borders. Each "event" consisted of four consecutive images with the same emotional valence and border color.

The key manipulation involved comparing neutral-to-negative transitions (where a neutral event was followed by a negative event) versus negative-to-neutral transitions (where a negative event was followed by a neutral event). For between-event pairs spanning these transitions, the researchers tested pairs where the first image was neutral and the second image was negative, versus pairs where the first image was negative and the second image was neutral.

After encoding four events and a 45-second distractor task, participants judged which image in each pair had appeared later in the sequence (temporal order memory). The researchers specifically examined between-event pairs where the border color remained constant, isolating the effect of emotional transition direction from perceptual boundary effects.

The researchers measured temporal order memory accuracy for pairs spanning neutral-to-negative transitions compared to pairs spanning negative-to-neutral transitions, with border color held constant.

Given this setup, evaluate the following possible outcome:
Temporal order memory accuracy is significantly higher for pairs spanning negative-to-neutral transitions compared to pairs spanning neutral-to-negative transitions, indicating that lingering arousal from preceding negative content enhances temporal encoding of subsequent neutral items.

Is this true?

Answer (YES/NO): NO